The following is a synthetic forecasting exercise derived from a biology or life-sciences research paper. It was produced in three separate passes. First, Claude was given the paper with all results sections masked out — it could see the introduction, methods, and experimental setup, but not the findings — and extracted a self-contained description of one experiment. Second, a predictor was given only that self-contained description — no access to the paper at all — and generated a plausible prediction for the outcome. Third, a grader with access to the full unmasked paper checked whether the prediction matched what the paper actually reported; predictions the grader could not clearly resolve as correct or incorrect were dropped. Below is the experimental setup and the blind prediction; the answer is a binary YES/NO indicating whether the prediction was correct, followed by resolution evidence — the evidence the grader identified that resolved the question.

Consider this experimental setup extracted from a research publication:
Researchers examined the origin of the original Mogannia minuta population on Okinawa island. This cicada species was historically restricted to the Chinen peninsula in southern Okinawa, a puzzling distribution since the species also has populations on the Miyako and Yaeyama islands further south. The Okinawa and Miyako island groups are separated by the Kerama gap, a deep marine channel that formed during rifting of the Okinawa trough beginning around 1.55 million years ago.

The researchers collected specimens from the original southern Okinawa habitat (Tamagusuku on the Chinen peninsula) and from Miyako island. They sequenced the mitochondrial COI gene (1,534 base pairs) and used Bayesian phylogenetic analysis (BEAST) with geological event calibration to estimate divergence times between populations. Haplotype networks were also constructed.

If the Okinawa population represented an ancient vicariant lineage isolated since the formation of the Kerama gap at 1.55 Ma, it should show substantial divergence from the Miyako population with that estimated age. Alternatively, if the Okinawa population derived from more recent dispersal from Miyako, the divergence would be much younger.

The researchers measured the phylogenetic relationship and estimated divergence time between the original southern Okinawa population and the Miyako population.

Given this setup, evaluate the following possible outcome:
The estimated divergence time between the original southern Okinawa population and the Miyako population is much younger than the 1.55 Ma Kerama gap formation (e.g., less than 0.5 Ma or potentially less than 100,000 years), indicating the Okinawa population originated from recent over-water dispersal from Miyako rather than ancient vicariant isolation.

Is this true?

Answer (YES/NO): YES